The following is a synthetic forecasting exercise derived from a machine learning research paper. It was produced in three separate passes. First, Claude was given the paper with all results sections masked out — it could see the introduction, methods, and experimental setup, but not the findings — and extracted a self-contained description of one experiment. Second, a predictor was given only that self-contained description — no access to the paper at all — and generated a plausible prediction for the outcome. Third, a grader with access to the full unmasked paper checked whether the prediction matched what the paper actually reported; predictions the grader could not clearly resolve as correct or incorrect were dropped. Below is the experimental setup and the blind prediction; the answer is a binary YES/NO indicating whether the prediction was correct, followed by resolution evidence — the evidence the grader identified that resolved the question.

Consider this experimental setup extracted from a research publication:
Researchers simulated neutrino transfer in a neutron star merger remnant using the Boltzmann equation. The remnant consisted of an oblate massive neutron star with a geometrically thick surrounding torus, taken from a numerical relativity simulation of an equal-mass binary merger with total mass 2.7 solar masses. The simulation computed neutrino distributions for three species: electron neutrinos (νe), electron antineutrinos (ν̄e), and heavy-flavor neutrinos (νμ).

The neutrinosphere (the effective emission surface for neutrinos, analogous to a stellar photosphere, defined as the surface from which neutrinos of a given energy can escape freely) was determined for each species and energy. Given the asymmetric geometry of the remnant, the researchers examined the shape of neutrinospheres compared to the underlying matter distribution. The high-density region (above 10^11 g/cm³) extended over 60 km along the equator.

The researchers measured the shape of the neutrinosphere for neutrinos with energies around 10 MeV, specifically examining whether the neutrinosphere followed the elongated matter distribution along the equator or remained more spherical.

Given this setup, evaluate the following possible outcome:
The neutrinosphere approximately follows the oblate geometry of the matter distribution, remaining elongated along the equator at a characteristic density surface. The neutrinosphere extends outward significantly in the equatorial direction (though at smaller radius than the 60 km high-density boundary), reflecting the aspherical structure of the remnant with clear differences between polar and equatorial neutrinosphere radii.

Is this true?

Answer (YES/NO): YES